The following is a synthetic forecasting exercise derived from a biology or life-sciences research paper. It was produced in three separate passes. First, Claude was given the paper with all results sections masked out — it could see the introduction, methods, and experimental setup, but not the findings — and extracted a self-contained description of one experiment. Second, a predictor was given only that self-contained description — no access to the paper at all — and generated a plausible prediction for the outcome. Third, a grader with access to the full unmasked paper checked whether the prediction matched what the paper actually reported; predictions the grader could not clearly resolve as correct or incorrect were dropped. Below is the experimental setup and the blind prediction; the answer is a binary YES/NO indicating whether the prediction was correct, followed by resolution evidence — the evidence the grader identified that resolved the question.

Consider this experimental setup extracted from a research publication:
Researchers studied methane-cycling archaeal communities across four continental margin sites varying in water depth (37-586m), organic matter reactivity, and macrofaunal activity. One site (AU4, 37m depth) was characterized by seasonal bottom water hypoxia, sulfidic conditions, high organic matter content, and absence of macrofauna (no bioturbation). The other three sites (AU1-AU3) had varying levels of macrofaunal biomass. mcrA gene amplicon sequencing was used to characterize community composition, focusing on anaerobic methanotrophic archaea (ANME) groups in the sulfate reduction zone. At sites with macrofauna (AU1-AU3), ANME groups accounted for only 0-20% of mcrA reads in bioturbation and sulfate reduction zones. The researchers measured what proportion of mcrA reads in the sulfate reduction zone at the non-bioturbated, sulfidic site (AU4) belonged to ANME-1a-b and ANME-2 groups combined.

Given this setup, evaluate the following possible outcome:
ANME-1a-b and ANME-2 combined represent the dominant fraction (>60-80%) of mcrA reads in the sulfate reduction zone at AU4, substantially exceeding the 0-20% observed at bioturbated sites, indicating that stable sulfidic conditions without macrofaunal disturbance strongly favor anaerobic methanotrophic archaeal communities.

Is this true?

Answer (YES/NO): NO